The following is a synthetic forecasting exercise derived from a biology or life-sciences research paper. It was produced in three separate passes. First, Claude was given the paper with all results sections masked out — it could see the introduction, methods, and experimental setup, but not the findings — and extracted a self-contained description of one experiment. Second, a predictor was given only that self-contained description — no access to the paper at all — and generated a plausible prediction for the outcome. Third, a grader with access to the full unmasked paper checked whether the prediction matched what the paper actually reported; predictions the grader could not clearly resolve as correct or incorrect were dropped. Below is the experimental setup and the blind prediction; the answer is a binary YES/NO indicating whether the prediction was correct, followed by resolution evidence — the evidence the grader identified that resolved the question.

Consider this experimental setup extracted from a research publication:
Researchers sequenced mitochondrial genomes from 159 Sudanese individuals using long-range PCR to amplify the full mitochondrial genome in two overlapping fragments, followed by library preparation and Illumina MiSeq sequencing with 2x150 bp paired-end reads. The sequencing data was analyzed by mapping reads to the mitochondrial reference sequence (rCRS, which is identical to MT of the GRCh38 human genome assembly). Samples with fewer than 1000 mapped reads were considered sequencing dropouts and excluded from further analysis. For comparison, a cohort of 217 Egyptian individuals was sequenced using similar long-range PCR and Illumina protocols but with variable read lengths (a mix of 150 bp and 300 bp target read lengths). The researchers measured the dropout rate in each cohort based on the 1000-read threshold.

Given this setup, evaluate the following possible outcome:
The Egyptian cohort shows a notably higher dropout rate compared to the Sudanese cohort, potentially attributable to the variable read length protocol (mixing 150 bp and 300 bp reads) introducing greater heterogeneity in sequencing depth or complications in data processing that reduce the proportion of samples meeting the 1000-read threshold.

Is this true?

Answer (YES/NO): NO